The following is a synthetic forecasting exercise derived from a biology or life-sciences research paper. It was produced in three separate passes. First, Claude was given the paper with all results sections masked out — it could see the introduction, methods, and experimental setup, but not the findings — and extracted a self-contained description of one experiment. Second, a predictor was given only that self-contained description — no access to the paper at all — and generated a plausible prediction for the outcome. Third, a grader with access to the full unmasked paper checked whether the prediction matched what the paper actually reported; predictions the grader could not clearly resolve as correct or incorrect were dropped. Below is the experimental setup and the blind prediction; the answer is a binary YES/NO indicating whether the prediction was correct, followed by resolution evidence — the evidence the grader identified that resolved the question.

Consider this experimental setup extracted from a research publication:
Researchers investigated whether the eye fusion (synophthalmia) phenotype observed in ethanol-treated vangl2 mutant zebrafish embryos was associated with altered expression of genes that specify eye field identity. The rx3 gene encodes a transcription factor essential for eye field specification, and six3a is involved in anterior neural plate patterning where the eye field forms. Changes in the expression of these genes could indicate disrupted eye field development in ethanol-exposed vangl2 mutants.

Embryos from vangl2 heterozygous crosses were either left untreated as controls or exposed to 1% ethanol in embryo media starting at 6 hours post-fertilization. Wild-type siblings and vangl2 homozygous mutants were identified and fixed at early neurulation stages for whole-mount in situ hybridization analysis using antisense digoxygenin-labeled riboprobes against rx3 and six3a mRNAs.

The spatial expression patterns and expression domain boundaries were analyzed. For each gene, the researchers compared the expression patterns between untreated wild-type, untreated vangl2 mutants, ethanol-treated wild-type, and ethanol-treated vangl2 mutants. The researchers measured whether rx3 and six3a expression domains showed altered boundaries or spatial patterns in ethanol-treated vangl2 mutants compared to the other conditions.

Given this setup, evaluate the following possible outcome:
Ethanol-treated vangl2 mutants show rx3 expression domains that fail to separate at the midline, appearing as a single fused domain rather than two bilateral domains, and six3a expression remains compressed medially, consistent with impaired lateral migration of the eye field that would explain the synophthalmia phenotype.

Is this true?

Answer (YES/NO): NO